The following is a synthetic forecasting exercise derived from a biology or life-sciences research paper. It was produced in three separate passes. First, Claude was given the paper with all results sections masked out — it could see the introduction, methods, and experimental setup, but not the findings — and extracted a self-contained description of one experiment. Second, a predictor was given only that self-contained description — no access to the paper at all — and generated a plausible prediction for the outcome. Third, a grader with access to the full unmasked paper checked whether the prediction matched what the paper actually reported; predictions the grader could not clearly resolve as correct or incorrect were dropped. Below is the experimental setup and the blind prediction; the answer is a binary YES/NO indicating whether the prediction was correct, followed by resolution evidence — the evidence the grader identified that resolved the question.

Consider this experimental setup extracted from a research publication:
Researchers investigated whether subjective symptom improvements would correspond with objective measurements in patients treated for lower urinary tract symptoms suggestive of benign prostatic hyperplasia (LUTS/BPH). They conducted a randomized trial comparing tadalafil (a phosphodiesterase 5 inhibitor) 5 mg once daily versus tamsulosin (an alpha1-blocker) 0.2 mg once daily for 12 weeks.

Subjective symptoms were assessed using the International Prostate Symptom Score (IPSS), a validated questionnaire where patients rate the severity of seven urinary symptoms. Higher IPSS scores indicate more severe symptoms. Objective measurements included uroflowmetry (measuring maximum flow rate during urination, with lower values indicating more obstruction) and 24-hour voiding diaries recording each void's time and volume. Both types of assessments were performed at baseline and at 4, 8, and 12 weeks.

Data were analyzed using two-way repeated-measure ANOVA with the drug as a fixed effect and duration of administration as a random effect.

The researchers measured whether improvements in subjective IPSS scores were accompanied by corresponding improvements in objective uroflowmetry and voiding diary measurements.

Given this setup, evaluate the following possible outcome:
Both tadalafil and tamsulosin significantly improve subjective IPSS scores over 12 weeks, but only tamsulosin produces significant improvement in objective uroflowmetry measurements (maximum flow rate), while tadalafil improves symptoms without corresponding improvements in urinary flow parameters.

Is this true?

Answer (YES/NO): NO